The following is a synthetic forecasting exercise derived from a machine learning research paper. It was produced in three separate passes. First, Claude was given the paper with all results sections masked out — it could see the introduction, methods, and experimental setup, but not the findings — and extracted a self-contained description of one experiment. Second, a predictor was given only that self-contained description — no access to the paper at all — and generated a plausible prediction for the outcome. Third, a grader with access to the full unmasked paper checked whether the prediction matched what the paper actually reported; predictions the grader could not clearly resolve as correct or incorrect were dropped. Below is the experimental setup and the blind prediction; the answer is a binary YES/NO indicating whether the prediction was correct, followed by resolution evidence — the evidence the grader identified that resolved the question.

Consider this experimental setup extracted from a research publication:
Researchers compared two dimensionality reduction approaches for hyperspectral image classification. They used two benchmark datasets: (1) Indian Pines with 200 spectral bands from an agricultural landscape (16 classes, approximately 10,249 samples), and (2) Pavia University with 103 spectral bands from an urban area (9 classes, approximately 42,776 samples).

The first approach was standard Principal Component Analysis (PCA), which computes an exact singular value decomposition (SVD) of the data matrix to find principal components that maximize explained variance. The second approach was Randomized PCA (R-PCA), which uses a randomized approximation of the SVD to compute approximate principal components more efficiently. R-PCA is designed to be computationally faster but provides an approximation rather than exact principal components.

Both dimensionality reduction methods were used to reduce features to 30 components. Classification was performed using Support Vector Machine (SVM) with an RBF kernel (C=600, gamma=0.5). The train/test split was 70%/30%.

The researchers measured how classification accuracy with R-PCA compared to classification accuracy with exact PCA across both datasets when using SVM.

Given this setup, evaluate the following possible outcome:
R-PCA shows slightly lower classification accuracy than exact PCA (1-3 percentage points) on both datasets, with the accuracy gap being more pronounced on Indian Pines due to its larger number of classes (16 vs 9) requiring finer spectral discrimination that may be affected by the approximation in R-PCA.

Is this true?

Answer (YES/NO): NO